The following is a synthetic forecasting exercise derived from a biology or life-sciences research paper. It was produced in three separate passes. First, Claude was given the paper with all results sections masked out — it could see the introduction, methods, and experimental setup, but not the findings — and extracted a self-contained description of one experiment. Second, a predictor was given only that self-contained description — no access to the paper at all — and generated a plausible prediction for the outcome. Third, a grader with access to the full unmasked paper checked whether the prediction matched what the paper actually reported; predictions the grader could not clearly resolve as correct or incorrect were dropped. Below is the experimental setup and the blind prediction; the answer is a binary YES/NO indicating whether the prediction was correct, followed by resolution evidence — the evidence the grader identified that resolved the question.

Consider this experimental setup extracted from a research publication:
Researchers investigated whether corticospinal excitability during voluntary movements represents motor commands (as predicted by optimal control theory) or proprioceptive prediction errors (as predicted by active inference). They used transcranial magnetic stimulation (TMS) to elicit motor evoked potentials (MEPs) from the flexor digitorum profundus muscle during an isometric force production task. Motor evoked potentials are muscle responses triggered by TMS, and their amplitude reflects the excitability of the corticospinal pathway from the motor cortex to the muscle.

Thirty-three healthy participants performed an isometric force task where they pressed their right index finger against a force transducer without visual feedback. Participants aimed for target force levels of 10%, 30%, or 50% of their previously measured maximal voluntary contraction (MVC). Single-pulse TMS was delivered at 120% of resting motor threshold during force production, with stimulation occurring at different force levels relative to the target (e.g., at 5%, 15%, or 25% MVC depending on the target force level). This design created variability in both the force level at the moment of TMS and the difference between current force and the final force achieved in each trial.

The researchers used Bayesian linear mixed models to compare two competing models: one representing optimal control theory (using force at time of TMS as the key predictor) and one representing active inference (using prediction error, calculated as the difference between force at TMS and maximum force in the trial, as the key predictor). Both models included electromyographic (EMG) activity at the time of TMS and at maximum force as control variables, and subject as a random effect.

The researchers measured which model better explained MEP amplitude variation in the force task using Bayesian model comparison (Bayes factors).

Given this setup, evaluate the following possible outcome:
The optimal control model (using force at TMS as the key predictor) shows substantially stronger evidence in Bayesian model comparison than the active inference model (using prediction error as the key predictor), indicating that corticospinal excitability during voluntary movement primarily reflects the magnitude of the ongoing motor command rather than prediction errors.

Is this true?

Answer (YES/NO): YES